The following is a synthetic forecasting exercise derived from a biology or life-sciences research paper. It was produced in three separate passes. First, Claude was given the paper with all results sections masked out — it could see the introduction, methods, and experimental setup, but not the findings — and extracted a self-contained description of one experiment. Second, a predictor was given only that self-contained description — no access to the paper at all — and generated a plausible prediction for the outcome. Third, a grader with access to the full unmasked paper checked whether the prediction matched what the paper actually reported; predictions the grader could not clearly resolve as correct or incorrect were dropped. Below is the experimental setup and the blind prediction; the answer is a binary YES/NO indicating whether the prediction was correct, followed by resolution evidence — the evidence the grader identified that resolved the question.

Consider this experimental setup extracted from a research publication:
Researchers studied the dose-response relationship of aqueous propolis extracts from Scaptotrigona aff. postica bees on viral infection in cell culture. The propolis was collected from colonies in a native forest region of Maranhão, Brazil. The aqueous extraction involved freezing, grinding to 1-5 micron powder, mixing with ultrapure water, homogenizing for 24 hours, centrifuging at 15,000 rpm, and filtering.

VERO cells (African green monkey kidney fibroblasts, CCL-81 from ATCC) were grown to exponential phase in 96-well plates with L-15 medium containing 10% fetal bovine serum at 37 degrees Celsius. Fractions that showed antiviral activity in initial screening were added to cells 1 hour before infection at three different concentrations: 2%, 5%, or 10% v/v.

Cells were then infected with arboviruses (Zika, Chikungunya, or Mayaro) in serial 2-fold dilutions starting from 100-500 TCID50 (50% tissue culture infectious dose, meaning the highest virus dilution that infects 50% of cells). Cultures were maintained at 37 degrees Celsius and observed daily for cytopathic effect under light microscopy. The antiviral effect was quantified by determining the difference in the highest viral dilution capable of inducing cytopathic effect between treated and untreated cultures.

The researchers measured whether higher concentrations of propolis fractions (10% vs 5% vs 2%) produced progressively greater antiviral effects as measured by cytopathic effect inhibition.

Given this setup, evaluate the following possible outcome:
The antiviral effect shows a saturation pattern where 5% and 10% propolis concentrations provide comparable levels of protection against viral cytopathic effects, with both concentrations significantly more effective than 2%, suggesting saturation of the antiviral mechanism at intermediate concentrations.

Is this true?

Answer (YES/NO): NO